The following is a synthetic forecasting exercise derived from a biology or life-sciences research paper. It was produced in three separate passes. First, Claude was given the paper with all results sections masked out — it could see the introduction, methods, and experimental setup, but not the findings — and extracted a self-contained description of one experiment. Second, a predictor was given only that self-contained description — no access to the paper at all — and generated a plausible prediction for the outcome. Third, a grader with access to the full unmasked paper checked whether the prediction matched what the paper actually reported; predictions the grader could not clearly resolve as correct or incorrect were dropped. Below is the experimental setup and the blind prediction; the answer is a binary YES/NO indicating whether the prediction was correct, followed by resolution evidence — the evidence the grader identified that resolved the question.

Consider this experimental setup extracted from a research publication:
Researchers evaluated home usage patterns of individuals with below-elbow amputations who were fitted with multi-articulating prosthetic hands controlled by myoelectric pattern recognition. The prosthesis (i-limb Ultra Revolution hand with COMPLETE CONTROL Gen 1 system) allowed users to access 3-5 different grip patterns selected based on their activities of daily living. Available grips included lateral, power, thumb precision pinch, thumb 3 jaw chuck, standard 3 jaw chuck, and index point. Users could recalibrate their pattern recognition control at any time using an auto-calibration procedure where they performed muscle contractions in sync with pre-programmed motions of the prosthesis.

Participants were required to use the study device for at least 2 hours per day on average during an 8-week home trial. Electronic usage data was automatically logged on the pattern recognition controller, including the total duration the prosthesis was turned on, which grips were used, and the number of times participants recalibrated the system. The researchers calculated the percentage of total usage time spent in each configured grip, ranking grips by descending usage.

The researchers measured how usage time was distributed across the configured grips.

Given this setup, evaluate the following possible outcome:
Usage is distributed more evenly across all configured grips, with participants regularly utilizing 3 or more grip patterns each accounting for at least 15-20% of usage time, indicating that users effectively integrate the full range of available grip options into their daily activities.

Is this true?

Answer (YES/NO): NO